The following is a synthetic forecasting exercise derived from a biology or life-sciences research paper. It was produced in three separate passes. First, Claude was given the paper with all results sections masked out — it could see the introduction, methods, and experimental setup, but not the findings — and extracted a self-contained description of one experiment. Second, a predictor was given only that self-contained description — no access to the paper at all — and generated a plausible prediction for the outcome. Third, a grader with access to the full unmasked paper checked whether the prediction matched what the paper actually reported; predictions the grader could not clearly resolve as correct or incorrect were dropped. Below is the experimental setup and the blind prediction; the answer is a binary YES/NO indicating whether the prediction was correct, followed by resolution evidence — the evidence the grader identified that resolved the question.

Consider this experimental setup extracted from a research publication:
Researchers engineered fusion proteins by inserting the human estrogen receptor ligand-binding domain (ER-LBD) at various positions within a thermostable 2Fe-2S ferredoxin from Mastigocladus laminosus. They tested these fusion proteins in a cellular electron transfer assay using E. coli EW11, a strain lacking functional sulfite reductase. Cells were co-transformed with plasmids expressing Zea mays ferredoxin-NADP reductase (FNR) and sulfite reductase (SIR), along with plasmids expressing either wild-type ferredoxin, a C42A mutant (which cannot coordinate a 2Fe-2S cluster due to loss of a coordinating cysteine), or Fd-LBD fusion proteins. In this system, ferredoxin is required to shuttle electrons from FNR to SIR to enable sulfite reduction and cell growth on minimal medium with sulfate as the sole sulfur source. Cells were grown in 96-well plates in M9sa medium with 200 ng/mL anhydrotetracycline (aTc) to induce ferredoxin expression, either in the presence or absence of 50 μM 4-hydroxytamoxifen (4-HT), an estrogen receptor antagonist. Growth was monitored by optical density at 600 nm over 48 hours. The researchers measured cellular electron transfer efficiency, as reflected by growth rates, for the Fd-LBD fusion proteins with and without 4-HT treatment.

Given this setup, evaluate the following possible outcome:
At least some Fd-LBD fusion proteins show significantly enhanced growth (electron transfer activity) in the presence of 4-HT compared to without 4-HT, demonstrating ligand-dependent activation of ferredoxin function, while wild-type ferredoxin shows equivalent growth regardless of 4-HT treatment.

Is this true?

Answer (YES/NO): YES